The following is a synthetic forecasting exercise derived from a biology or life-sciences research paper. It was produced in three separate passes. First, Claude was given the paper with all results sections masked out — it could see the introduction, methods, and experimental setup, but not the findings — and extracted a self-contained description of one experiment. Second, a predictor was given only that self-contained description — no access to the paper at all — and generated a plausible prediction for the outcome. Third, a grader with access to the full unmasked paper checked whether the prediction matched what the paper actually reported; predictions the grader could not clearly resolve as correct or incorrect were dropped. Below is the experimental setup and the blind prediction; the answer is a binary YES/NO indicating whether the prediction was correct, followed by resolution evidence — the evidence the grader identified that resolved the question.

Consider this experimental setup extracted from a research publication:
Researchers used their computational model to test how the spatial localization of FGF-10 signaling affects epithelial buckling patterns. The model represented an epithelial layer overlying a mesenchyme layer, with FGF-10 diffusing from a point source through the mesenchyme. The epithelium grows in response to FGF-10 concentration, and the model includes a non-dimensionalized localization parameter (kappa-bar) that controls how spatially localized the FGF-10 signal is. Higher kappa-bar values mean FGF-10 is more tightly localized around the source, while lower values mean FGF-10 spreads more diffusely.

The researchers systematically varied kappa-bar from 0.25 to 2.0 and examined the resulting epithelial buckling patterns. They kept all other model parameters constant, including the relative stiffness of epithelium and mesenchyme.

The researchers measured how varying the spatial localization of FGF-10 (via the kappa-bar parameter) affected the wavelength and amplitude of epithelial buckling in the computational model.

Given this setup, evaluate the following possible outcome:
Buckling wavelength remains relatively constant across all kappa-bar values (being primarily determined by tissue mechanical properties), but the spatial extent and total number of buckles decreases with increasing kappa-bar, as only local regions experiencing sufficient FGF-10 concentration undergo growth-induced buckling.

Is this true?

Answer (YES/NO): NO